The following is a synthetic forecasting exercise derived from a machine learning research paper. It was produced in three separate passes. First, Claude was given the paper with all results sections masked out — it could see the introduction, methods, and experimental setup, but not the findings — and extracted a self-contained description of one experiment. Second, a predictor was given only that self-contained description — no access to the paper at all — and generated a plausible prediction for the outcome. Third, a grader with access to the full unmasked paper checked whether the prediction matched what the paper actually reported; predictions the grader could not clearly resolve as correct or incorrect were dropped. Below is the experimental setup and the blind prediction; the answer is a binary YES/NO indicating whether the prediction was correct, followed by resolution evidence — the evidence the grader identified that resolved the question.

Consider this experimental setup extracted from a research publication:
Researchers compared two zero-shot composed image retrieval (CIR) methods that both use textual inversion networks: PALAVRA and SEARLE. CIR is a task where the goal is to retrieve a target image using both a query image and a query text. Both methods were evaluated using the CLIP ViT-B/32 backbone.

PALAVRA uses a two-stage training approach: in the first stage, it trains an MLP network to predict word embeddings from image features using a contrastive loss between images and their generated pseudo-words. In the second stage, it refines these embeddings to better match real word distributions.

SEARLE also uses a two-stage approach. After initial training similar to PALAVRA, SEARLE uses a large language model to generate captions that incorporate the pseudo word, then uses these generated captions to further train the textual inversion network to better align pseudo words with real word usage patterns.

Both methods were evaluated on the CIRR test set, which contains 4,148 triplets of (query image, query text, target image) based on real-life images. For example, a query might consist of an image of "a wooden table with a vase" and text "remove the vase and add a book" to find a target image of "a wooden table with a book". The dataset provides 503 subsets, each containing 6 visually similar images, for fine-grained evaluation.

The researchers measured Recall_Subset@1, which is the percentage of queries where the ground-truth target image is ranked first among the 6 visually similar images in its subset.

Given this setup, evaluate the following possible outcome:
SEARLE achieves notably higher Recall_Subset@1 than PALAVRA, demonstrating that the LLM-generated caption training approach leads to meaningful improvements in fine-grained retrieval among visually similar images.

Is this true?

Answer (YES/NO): YES